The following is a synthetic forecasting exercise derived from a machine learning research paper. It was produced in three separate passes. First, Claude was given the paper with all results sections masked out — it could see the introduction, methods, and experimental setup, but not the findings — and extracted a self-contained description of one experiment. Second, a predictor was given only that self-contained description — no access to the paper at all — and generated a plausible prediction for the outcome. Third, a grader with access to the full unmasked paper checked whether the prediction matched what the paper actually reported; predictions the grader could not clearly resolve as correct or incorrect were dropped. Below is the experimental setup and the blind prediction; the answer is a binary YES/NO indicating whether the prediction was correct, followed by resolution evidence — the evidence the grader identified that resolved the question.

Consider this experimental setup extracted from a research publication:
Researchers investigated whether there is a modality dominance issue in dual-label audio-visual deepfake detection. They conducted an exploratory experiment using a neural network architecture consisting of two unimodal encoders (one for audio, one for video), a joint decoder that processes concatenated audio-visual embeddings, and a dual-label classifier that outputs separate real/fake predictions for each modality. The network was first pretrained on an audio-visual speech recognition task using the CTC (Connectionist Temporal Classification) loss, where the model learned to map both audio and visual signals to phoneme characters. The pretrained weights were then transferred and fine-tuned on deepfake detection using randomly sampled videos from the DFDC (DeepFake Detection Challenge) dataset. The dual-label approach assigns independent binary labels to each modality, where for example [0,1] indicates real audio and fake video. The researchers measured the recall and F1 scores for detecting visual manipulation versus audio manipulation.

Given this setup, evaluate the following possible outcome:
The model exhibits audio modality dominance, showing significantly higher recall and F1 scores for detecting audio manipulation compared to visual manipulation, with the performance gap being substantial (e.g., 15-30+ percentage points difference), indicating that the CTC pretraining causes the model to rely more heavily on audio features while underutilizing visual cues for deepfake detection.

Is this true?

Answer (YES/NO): NO